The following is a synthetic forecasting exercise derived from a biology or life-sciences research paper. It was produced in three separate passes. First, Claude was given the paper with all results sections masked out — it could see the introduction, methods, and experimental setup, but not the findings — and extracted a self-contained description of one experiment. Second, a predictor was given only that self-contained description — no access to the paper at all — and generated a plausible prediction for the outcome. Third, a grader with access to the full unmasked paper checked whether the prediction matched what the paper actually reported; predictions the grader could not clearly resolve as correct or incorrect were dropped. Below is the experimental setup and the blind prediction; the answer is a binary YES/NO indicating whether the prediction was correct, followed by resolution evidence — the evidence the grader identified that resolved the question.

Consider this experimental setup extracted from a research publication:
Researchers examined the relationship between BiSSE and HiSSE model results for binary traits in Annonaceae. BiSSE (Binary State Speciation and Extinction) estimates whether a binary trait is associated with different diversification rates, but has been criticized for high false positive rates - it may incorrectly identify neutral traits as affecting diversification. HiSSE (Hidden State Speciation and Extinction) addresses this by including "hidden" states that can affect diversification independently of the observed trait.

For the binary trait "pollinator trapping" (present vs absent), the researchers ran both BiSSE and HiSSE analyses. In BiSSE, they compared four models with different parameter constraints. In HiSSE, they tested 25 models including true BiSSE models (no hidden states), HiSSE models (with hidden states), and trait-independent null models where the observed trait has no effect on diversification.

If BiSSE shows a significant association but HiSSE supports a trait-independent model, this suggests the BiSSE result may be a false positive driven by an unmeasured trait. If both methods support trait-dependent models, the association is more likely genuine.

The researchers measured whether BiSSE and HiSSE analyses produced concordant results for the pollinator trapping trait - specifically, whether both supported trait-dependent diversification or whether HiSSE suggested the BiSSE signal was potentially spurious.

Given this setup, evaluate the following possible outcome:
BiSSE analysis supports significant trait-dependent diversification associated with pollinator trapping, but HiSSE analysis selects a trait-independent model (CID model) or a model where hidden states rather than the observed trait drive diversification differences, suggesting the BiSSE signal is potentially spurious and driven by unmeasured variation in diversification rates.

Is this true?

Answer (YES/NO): NO